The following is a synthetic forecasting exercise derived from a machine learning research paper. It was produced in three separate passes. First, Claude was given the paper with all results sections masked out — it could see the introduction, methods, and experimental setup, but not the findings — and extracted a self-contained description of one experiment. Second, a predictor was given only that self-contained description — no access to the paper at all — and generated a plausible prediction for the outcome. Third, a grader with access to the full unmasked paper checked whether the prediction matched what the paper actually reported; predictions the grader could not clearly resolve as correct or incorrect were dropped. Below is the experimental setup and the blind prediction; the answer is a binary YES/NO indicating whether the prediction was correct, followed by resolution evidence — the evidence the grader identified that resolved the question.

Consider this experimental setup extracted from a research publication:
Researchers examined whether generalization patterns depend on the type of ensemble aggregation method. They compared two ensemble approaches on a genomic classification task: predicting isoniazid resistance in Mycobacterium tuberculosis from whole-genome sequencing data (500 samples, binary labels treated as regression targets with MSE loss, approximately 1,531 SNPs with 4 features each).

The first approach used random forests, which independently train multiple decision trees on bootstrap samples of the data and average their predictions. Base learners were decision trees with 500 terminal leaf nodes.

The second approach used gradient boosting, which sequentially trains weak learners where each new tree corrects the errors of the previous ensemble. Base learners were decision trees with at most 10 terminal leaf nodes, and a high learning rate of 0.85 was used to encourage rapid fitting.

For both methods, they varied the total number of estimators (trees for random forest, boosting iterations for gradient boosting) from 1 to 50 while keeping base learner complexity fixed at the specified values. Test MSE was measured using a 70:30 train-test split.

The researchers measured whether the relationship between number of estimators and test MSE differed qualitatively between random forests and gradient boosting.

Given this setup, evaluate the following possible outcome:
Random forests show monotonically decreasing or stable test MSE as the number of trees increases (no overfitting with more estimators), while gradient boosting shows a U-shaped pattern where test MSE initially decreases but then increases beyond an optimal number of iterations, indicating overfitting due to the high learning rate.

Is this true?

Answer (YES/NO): NO